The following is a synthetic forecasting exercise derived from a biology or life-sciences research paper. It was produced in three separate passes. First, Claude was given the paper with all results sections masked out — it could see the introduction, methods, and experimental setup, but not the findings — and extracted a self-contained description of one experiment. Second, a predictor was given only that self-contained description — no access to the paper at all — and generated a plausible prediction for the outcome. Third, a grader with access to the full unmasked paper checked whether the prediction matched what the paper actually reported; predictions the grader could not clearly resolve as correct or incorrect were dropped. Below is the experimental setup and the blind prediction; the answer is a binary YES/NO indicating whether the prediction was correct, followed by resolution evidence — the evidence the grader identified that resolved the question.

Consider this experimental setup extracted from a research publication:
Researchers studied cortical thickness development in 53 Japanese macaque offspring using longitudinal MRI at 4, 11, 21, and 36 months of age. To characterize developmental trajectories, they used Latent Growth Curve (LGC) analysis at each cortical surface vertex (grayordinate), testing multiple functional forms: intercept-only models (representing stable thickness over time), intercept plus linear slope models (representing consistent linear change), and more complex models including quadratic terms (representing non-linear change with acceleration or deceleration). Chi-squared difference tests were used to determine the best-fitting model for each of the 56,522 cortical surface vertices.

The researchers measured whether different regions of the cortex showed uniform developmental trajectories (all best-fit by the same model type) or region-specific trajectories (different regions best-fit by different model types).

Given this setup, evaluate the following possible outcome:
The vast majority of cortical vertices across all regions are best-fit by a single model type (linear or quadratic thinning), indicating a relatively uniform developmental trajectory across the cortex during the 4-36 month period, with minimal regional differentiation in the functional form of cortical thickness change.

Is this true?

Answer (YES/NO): NO